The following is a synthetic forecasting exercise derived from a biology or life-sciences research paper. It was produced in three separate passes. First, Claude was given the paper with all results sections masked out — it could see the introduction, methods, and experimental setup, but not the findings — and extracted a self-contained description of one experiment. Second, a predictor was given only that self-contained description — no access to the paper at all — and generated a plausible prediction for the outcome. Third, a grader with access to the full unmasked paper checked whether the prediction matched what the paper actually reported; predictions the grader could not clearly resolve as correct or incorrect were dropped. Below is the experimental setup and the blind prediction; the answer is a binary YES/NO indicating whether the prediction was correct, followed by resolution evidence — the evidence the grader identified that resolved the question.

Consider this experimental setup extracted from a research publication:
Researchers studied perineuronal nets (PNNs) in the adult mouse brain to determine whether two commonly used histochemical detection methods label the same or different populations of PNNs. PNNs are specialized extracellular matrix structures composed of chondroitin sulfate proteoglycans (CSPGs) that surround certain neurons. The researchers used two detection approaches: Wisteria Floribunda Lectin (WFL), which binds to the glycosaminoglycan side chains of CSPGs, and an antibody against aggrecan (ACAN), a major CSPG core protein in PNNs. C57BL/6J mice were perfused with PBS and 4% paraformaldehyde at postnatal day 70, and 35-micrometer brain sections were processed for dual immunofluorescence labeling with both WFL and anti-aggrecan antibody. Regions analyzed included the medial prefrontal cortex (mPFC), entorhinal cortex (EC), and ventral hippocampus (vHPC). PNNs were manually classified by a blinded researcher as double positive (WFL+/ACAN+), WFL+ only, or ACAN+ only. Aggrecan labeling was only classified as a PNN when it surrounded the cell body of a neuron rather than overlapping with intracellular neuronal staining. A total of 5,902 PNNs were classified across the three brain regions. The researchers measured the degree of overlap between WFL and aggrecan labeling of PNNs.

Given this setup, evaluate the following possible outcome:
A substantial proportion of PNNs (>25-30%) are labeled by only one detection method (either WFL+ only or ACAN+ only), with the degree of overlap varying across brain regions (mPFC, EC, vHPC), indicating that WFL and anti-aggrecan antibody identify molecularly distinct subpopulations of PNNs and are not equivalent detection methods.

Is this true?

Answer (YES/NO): YES